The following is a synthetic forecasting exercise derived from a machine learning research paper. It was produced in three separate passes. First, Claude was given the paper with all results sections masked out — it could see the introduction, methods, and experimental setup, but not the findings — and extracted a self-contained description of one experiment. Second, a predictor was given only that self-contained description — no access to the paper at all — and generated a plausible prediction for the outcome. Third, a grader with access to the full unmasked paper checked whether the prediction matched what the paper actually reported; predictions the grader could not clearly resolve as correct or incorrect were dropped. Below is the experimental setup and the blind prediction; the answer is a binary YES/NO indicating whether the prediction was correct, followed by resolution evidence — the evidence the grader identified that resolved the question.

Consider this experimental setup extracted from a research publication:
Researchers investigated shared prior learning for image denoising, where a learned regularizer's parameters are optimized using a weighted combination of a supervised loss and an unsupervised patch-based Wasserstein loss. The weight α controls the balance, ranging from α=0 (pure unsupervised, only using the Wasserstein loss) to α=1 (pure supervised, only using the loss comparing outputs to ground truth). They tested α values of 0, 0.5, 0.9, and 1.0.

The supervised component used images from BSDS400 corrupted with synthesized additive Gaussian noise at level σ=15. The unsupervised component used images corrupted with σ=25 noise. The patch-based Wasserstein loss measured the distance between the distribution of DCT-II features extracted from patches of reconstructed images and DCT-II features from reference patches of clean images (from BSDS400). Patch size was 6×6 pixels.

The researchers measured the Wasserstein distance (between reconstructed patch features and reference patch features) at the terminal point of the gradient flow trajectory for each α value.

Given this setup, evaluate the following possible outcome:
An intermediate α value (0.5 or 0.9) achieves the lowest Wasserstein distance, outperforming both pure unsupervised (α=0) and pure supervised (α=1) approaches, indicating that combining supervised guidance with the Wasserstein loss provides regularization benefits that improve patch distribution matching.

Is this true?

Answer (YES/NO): NO